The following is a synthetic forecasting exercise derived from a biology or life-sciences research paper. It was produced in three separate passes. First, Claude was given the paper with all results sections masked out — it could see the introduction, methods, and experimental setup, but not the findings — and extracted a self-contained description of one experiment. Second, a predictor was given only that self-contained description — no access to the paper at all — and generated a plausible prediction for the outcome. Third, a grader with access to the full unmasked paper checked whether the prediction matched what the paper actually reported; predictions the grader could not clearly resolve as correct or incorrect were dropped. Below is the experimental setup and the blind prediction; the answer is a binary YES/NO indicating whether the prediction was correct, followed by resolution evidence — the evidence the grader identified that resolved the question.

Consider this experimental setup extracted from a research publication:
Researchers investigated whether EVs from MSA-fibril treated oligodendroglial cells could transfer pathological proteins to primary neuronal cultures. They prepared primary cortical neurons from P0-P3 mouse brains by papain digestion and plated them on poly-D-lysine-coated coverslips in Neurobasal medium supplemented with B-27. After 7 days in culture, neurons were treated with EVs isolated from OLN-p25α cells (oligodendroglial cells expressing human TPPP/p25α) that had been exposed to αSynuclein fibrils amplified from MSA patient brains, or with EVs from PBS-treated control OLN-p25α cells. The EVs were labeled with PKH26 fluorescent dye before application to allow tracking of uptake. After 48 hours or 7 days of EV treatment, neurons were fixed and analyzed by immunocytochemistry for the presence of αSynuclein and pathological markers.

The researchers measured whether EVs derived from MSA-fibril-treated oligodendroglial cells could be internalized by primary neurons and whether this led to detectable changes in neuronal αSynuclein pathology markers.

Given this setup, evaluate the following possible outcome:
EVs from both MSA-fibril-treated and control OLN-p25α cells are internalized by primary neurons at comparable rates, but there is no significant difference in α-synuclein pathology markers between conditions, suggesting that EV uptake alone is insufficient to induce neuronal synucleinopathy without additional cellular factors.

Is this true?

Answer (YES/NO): NO